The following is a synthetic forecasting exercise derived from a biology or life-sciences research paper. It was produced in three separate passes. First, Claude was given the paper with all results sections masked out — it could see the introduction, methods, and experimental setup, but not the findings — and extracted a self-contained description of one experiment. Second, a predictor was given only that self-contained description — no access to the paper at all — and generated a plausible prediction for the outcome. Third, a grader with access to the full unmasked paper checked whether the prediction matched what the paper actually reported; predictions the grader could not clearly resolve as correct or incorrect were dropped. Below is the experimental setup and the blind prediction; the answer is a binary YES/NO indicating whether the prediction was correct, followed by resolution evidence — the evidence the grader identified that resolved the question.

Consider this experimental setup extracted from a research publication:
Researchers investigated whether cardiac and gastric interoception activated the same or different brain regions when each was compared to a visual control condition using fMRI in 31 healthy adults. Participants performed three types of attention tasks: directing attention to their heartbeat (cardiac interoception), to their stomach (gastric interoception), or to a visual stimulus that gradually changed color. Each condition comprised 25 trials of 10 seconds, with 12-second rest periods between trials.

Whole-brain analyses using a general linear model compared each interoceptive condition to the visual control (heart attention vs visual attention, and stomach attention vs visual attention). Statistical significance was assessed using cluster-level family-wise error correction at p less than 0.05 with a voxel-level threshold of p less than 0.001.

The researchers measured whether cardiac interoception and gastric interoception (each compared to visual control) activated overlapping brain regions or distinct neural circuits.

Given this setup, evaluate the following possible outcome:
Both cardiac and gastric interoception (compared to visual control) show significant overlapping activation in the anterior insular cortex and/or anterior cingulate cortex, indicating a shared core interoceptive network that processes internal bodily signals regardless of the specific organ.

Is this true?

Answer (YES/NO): YES